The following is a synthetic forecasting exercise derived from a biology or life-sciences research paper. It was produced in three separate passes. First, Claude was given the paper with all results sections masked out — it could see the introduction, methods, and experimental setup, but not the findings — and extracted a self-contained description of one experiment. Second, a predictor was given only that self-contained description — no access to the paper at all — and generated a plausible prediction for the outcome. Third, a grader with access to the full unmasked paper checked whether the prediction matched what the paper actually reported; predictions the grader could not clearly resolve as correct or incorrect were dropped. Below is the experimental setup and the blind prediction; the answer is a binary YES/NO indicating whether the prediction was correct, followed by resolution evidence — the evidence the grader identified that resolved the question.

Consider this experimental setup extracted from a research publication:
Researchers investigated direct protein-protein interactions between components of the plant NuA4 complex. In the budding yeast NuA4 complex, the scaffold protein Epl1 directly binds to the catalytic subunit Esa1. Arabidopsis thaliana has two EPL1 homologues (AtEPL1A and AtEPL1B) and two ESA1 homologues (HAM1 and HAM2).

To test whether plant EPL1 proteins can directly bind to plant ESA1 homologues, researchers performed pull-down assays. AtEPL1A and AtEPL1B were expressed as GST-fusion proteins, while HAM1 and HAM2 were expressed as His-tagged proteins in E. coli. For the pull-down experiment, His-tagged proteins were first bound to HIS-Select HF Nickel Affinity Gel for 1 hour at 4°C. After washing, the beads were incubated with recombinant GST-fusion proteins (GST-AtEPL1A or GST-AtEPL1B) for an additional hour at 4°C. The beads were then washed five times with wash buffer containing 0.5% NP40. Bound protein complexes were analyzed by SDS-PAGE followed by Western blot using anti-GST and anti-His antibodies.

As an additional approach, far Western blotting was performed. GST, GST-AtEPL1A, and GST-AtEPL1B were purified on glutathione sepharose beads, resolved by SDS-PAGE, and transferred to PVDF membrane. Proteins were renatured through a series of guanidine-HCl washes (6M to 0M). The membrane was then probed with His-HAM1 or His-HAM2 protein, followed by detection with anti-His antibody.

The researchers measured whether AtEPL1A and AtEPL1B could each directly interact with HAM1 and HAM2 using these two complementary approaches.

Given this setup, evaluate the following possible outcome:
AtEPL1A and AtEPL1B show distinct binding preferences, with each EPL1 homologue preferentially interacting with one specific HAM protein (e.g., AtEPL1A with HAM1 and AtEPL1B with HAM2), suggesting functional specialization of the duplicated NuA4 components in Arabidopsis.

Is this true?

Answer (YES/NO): NO